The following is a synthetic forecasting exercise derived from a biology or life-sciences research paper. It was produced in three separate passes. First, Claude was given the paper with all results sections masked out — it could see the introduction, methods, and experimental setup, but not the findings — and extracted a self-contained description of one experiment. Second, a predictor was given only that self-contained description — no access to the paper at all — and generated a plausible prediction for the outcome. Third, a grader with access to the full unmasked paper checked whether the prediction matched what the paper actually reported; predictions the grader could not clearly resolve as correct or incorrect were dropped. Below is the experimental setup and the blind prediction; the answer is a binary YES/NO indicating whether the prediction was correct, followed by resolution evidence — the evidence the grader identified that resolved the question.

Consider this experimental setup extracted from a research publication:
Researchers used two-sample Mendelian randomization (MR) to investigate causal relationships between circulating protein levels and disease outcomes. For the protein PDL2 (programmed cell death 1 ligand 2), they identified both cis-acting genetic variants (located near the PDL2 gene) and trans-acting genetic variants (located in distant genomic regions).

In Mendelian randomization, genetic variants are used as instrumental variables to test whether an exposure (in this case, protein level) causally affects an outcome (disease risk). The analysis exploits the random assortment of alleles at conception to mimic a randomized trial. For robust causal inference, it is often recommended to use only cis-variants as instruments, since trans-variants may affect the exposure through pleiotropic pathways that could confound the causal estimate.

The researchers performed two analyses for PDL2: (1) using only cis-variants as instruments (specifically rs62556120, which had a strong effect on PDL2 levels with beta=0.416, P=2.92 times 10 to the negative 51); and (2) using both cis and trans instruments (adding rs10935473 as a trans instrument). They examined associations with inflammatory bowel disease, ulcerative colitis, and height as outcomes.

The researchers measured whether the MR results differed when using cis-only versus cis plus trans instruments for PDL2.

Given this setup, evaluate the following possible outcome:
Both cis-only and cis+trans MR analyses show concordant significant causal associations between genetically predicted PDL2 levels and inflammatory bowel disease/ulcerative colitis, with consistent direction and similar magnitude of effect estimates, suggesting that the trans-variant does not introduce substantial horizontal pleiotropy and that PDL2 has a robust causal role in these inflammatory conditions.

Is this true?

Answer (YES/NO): NO